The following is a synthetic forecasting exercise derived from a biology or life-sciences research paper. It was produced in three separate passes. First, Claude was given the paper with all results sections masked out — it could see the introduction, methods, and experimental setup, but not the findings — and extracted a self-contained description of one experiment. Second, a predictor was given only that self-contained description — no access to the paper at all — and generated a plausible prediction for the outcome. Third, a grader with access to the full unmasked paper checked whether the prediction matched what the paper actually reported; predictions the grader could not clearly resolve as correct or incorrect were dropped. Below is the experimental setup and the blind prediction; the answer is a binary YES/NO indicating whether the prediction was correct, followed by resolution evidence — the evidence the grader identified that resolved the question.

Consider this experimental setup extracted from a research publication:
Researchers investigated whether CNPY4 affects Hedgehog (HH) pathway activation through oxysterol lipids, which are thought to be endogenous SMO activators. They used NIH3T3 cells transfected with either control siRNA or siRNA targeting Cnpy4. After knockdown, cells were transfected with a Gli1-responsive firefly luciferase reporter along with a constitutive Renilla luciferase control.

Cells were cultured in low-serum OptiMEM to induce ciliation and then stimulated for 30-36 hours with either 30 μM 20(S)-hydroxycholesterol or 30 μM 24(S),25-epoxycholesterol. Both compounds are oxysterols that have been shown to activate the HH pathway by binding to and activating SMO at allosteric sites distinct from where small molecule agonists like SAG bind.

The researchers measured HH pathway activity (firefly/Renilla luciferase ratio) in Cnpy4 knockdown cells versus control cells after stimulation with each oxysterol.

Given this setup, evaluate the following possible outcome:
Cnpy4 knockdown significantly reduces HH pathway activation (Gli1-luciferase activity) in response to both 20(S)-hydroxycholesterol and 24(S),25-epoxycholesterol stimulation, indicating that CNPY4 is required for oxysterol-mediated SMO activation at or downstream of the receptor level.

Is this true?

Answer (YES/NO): NO